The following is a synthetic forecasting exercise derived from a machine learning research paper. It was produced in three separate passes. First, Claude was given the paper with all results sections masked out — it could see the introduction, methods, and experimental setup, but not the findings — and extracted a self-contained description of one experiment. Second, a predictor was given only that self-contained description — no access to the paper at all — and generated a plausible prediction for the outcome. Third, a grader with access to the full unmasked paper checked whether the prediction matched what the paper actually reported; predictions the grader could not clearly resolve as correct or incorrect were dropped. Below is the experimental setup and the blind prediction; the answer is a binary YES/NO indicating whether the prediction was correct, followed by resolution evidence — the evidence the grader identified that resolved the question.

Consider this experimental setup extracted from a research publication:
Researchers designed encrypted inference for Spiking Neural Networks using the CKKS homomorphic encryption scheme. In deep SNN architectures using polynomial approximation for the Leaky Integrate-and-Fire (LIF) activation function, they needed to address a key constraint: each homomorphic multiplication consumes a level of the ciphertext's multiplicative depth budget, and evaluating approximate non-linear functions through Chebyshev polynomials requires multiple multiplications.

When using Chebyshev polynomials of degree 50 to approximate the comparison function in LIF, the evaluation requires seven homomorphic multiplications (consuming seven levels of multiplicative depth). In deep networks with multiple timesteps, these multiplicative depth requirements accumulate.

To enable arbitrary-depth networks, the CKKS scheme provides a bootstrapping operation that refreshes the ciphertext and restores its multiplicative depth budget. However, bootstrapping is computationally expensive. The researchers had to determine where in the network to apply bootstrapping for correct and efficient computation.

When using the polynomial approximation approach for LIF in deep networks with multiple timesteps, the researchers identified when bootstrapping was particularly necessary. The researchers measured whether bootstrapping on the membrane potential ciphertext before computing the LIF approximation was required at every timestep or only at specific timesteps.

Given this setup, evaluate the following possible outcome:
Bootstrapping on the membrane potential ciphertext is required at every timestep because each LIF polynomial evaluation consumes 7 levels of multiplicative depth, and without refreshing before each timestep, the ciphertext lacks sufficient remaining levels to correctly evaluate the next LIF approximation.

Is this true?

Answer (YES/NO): NO